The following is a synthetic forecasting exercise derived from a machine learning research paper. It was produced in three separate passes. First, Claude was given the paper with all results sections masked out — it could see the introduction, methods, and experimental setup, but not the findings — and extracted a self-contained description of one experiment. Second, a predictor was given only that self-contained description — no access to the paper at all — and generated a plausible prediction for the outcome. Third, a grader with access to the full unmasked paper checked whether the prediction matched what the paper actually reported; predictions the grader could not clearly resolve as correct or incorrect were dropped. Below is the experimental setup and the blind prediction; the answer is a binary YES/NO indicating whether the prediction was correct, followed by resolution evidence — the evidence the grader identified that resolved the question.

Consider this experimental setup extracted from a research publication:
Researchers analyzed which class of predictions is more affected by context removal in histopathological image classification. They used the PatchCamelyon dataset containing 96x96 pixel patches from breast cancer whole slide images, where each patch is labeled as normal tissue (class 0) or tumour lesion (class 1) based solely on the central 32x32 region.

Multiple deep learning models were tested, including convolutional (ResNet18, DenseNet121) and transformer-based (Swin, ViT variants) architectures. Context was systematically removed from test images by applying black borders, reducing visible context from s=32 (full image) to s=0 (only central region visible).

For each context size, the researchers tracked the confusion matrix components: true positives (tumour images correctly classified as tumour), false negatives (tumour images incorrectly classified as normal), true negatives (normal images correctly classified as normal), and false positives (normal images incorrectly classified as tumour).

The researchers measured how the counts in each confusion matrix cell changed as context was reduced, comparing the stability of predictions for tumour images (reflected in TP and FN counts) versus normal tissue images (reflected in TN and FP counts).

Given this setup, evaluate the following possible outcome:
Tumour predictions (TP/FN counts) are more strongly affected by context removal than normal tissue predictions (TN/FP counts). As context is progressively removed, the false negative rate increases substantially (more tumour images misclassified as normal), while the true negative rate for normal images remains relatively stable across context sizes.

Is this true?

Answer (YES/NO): YES